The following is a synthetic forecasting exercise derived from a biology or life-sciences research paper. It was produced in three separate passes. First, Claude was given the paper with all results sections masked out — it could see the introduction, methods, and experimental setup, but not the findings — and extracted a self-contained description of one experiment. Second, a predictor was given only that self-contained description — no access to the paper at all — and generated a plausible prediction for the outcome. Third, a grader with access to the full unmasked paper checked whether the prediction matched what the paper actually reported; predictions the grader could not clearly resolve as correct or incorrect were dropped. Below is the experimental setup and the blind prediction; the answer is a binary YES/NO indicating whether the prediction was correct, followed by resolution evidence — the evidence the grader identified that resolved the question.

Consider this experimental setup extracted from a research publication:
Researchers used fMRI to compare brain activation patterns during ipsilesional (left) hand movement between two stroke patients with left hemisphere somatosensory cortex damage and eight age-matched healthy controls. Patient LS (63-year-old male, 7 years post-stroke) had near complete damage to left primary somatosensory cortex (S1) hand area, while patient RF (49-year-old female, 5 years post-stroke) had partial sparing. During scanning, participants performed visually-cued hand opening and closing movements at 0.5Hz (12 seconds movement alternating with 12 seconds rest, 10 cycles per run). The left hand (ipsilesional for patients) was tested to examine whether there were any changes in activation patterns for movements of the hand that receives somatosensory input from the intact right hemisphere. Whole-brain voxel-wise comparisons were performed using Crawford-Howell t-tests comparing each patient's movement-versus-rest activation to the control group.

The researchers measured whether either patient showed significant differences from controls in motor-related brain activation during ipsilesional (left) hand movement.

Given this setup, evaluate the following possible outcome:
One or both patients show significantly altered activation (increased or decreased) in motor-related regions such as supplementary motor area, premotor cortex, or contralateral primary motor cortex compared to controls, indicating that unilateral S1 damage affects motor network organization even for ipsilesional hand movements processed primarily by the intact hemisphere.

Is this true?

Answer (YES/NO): YES